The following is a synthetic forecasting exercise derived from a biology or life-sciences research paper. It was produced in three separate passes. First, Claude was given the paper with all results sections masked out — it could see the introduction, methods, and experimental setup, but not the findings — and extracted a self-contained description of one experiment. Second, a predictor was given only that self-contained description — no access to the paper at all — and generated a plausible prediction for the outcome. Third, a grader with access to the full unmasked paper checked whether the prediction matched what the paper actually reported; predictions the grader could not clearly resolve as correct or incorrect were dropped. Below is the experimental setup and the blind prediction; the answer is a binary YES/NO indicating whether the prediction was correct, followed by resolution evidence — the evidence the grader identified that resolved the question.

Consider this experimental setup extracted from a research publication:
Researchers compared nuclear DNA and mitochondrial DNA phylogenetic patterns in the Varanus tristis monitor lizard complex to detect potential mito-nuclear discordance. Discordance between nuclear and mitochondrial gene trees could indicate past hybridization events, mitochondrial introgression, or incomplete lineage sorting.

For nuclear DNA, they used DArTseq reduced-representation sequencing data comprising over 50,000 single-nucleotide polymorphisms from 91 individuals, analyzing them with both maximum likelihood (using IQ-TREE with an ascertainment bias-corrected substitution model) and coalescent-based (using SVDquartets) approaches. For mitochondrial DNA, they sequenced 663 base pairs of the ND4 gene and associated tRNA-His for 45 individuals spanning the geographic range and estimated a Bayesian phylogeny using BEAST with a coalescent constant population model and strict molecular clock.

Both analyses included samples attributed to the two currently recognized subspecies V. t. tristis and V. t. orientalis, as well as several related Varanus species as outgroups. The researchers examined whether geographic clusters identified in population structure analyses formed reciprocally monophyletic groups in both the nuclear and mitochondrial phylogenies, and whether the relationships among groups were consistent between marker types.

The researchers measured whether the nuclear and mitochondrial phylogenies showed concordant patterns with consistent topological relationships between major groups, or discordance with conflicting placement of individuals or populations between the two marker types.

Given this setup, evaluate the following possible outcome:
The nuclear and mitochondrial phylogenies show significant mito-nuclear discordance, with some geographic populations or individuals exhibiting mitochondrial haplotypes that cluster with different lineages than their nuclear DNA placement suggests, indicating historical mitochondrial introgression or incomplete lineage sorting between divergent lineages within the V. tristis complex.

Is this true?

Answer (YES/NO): YES